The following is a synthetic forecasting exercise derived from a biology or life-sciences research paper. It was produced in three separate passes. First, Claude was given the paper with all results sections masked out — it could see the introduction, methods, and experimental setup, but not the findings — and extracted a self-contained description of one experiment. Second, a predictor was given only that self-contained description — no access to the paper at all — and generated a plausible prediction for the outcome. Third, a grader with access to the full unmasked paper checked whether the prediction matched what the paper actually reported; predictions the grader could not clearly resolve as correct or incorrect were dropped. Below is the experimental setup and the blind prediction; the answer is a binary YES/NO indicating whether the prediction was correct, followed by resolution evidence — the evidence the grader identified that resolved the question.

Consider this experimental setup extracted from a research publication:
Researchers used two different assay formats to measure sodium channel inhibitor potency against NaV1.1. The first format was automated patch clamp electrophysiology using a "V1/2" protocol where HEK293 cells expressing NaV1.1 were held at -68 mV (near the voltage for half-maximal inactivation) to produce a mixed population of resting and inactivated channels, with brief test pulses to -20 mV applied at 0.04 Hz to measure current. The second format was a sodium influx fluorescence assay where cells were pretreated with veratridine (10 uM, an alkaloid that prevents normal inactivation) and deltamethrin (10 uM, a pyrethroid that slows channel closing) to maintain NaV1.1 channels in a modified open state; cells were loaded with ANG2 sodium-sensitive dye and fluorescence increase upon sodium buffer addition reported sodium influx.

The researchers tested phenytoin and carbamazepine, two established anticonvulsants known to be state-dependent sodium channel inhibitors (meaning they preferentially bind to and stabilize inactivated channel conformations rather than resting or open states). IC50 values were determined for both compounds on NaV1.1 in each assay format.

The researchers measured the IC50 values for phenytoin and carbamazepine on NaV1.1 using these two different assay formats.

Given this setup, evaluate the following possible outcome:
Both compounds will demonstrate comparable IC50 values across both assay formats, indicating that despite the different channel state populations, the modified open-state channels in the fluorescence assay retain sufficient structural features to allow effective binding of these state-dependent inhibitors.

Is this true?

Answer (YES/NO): YES